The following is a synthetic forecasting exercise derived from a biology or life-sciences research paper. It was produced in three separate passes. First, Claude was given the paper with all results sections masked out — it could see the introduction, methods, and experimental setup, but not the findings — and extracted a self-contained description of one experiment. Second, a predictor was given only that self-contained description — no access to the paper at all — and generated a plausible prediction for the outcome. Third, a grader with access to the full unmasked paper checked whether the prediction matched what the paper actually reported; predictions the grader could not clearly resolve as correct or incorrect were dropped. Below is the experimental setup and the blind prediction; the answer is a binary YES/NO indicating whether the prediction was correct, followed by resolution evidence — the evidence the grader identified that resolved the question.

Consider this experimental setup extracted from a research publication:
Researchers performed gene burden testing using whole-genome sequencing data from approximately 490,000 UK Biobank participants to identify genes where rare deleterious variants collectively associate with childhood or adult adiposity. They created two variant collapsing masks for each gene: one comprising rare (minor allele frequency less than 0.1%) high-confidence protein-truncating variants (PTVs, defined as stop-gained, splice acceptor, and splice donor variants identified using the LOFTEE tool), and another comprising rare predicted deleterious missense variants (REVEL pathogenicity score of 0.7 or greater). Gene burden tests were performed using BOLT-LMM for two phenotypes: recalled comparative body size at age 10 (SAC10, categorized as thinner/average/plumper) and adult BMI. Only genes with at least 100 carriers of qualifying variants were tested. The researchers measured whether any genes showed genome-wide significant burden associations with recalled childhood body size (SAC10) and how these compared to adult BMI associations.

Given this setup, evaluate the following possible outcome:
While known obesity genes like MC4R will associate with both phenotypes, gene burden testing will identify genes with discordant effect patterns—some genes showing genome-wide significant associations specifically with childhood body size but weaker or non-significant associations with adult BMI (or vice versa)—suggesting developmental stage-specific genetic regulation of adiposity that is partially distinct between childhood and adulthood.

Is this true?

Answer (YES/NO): YES